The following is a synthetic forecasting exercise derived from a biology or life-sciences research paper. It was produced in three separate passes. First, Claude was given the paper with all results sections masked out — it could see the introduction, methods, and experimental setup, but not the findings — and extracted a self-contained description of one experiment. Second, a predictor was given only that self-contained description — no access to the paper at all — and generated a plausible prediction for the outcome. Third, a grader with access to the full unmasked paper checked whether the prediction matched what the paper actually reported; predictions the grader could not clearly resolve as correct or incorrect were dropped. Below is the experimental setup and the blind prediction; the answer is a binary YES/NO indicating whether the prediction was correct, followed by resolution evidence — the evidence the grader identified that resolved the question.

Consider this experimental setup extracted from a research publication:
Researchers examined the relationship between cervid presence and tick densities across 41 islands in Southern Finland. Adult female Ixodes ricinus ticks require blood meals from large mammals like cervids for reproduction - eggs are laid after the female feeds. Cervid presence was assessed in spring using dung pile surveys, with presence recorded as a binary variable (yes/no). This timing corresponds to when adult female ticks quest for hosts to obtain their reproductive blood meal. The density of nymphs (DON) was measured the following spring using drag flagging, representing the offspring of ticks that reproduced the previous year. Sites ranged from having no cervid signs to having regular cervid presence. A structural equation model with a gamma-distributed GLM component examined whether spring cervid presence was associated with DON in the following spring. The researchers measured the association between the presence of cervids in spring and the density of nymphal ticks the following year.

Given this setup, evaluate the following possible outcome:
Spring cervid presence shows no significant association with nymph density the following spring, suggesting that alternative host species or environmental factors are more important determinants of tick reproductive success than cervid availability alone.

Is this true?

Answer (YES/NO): NO